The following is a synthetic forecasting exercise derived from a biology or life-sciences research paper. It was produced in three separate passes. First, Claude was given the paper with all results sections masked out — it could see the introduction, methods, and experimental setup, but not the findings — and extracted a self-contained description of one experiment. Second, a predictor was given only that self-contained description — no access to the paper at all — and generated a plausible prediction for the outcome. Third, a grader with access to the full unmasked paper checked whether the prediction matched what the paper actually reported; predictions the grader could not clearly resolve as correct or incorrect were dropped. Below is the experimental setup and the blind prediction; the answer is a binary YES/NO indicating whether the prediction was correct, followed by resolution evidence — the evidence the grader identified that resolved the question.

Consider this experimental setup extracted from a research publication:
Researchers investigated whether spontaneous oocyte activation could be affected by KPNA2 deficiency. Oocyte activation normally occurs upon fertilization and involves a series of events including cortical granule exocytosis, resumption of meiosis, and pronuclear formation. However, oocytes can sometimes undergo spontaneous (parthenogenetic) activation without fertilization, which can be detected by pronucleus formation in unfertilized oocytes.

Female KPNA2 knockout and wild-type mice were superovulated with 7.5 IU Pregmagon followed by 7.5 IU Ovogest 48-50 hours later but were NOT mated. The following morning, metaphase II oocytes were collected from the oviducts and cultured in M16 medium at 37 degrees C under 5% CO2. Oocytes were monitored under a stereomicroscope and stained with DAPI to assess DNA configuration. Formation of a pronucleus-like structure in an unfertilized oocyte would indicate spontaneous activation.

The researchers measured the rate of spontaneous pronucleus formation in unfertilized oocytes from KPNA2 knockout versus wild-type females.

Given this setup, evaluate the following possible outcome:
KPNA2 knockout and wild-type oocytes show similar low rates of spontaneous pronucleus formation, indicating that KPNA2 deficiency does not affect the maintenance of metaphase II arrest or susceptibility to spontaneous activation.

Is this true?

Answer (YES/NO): NO